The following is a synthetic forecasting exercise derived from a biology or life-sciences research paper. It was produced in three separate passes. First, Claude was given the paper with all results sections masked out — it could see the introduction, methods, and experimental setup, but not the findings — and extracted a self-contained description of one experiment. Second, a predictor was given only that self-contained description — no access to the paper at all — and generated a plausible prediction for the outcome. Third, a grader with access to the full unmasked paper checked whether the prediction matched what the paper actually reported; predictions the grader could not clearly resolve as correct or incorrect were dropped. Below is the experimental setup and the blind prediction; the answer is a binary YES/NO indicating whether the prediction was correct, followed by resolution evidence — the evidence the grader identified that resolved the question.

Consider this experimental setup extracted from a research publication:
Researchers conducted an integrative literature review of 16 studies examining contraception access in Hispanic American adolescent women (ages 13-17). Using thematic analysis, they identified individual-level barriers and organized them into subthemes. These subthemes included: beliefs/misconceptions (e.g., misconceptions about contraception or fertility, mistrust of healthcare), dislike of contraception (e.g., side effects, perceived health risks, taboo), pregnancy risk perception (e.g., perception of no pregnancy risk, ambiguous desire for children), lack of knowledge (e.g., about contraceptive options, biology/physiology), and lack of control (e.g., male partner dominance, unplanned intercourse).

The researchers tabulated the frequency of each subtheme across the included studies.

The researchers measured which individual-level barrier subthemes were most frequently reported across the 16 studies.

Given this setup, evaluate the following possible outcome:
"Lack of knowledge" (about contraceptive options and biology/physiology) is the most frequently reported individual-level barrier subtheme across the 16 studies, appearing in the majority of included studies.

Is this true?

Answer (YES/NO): NO